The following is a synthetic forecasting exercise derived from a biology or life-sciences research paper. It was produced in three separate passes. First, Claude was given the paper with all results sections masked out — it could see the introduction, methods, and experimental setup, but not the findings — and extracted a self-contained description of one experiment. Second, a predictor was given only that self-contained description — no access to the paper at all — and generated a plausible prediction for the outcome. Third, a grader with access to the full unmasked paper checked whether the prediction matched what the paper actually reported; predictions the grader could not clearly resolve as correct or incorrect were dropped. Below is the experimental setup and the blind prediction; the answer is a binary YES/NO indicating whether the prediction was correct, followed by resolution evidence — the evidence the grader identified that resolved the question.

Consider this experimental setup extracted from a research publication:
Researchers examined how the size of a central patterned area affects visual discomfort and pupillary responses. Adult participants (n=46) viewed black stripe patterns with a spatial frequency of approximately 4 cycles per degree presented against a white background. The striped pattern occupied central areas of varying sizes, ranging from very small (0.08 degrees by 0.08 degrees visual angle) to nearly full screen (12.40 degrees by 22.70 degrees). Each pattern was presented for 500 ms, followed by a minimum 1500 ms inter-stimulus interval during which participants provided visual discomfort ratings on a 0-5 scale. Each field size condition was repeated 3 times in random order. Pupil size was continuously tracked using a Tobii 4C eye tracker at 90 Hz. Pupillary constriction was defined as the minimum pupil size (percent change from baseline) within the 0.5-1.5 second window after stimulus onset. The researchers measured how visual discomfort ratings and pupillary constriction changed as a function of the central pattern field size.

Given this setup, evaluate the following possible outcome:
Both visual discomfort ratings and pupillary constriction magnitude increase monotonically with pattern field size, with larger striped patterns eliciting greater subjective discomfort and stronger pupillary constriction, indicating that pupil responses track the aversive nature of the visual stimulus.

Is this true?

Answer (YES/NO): YES